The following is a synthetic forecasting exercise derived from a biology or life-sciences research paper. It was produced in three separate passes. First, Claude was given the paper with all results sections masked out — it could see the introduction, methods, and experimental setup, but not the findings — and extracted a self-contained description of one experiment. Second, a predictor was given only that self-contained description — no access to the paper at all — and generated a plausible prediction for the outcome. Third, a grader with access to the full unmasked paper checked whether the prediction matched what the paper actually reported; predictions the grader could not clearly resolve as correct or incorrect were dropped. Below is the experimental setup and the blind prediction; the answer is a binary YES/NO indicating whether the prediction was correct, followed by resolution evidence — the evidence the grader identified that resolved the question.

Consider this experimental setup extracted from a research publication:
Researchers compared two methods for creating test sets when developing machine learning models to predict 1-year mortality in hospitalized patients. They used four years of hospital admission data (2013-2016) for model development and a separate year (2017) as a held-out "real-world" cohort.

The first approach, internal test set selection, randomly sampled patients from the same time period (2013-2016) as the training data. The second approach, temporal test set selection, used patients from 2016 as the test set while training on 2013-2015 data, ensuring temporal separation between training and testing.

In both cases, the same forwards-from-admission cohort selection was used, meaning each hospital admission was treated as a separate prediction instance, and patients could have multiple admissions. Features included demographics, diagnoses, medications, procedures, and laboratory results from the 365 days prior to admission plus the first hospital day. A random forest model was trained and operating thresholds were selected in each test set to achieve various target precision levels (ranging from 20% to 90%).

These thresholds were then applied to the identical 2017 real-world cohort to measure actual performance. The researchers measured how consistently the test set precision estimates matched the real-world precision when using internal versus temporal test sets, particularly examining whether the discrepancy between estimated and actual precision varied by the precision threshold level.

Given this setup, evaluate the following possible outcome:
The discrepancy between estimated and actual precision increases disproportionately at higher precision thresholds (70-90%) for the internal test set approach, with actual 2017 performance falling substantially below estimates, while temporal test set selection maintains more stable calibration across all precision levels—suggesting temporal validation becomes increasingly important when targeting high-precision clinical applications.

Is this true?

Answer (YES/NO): NO